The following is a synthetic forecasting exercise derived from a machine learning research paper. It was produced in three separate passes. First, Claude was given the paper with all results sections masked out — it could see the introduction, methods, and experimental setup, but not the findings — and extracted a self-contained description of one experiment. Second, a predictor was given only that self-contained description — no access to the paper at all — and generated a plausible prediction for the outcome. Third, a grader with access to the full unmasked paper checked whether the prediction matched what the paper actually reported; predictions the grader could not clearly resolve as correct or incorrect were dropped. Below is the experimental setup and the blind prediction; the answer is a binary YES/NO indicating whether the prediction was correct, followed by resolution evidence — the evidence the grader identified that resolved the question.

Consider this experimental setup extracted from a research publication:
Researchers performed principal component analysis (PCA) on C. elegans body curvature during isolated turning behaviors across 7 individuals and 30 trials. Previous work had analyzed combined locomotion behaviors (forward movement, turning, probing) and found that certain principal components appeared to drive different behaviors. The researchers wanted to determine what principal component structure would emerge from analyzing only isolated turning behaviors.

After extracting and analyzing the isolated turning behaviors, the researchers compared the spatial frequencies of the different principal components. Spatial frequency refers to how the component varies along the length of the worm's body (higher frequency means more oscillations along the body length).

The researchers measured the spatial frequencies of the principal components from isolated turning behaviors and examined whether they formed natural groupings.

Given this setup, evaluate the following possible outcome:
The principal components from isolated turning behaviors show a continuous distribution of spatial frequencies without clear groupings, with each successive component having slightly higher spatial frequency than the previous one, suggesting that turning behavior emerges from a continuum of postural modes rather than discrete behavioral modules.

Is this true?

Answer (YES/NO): NO